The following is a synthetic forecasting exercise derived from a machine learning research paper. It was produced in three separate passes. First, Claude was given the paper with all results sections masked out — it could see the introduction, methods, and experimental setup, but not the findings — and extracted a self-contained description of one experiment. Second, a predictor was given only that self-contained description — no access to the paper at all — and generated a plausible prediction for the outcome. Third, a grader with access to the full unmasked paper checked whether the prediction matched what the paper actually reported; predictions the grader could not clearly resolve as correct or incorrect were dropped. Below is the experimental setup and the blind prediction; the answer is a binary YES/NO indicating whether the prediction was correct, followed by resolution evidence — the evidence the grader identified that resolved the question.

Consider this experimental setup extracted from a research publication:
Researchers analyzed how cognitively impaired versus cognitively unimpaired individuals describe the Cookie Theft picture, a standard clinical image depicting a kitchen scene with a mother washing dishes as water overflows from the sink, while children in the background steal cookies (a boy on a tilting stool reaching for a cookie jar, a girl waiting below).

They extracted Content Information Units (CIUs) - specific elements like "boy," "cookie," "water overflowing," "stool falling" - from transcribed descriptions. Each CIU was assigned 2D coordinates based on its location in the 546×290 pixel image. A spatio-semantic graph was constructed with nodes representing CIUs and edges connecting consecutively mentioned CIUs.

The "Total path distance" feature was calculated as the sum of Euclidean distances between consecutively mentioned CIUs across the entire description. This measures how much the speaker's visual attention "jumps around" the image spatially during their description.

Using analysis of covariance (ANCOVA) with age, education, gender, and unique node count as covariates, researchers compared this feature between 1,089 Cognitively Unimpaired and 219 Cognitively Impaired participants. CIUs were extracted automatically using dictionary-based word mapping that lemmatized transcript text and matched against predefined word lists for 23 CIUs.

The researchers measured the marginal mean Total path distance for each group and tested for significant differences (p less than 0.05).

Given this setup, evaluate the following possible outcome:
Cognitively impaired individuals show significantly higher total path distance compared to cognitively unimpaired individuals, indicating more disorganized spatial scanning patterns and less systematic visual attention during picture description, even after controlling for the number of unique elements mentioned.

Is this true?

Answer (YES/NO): YES